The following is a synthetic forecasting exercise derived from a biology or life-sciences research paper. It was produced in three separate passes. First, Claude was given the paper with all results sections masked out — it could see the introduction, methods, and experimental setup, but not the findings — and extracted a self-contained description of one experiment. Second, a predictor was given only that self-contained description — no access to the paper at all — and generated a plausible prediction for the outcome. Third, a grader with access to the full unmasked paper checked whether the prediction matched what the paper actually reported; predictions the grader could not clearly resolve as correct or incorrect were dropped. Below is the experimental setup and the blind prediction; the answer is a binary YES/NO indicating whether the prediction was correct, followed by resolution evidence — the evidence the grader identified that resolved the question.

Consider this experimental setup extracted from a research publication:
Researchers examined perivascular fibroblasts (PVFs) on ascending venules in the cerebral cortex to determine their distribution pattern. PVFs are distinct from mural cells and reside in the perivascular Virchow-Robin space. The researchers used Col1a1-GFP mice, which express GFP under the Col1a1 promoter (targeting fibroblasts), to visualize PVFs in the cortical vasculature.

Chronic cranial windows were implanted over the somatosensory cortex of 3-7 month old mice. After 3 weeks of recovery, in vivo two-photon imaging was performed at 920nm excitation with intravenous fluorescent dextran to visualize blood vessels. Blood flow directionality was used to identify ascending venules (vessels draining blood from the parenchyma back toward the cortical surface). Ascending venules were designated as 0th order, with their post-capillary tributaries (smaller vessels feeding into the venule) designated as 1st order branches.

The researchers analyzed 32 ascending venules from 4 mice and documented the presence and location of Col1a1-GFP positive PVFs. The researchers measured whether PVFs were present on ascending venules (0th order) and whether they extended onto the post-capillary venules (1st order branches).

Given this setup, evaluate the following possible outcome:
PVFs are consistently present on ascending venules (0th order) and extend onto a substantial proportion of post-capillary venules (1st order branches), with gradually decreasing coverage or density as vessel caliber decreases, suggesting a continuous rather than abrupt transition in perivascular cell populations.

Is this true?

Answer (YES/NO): NO